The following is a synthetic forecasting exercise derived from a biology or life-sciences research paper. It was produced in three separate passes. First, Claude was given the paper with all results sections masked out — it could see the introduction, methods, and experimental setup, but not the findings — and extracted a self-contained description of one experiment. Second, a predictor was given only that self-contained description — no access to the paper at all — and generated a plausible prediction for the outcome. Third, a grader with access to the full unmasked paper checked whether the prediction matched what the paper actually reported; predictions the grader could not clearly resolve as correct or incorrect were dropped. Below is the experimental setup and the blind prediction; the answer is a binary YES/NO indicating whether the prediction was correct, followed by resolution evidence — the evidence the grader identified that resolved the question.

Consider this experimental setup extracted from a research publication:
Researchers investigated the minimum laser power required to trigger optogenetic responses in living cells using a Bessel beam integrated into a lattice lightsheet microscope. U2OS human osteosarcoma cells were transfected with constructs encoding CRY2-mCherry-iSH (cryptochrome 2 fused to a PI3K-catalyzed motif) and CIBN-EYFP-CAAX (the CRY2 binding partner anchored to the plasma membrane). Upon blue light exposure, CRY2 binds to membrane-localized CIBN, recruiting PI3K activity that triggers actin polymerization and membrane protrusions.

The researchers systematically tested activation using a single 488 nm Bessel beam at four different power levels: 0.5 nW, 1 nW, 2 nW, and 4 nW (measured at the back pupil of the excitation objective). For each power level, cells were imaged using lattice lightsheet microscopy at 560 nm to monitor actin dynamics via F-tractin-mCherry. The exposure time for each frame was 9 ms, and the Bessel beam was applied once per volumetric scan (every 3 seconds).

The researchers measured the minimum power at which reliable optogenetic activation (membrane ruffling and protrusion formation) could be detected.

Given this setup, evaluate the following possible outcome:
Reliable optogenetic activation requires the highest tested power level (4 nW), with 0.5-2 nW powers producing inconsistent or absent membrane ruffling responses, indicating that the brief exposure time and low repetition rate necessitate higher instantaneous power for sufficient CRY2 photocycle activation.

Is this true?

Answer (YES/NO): NO